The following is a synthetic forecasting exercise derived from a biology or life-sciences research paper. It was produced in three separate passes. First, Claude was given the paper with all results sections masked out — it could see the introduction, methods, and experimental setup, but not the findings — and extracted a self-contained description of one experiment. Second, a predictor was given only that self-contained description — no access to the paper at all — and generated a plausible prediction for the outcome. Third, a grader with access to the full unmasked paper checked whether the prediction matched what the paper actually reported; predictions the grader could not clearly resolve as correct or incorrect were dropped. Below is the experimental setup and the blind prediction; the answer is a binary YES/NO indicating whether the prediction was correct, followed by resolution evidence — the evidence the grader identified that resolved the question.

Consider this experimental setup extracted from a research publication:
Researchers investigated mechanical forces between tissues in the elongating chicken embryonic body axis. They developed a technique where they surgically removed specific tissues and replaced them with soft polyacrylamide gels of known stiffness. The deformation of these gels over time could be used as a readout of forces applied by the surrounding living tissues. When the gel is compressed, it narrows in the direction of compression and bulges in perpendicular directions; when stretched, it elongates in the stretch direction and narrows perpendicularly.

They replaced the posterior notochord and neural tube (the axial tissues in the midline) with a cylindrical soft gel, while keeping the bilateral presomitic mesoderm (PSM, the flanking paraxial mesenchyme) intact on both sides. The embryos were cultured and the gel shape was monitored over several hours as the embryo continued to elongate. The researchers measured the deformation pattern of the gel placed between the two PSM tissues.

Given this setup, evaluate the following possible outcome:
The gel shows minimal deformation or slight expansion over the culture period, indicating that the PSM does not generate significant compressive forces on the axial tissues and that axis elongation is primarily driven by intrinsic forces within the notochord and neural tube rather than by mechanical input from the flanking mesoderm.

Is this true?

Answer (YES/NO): NO